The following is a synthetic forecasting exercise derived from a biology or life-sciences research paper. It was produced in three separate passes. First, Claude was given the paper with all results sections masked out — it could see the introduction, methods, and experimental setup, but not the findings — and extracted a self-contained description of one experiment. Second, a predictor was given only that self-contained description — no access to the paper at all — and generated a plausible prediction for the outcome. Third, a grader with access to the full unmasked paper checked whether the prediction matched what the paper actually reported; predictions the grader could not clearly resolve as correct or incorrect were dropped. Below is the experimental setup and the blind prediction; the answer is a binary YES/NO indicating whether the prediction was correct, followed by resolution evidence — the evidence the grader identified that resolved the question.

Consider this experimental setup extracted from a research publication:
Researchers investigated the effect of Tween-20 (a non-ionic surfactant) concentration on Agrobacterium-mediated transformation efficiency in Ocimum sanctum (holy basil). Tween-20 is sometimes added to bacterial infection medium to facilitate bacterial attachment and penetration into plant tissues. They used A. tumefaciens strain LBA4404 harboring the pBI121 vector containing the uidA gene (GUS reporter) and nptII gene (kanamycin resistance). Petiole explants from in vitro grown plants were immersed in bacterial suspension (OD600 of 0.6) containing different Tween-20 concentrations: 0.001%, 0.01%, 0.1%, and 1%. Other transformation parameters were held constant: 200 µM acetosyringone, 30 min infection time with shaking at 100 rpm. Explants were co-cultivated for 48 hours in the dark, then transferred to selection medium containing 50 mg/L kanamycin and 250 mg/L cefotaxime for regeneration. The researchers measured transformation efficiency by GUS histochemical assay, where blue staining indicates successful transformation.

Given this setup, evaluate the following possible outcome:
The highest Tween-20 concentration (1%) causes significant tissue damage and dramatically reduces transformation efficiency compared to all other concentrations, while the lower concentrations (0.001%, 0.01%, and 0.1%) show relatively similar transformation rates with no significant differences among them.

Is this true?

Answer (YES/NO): NO